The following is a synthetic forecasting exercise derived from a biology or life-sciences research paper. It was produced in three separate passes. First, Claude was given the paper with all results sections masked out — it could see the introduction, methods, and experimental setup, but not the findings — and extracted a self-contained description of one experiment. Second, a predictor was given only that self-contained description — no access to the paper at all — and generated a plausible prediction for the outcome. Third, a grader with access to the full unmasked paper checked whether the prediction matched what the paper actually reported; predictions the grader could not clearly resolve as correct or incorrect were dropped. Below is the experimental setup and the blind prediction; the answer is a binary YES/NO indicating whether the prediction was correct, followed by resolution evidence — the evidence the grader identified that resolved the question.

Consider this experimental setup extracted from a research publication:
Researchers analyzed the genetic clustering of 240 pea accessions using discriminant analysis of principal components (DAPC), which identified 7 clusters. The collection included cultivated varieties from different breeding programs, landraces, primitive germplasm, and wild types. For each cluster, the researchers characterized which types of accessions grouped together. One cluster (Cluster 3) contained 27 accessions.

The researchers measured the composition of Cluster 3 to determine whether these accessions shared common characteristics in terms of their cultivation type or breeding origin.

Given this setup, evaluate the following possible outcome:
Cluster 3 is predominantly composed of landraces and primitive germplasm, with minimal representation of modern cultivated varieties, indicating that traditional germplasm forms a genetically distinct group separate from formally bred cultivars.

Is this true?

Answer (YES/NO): NO